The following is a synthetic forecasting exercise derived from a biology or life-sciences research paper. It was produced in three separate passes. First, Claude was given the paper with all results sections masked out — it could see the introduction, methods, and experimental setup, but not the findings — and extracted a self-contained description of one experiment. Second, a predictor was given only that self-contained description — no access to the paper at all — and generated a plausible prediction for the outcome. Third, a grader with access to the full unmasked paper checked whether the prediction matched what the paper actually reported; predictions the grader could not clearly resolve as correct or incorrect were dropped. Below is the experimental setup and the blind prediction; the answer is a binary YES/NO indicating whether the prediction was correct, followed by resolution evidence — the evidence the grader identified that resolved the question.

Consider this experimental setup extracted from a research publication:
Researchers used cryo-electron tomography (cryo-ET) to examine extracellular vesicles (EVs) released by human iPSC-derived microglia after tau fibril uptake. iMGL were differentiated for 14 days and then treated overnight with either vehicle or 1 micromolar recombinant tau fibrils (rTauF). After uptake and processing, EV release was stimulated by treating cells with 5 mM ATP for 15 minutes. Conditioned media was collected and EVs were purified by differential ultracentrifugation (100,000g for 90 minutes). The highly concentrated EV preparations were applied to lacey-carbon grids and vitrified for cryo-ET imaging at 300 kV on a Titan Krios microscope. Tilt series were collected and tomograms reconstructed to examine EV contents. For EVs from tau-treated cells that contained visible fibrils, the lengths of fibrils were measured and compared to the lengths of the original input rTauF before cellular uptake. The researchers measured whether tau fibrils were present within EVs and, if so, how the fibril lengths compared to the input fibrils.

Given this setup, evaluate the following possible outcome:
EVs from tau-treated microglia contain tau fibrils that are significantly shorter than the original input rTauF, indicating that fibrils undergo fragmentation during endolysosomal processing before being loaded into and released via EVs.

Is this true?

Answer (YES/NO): YES